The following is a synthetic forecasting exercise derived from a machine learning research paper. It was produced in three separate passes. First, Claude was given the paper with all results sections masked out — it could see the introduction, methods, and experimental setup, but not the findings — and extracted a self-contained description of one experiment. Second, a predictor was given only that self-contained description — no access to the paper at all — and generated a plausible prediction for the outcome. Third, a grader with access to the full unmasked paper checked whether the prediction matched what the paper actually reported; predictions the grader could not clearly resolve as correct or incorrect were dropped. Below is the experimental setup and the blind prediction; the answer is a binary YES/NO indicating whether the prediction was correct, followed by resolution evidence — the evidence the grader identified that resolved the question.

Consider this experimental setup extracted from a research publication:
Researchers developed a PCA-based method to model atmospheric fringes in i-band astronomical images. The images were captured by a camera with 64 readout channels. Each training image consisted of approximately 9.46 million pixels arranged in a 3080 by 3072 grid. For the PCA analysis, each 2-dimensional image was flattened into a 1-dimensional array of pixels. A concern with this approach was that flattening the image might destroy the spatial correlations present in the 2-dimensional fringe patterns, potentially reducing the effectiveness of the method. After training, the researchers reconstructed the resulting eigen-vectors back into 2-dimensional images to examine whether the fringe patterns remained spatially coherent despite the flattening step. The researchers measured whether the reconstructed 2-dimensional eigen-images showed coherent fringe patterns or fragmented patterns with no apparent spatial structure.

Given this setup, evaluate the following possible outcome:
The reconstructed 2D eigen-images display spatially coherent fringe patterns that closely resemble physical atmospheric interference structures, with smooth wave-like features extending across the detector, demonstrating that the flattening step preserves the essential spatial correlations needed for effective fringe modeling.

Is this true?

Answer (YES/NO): YES